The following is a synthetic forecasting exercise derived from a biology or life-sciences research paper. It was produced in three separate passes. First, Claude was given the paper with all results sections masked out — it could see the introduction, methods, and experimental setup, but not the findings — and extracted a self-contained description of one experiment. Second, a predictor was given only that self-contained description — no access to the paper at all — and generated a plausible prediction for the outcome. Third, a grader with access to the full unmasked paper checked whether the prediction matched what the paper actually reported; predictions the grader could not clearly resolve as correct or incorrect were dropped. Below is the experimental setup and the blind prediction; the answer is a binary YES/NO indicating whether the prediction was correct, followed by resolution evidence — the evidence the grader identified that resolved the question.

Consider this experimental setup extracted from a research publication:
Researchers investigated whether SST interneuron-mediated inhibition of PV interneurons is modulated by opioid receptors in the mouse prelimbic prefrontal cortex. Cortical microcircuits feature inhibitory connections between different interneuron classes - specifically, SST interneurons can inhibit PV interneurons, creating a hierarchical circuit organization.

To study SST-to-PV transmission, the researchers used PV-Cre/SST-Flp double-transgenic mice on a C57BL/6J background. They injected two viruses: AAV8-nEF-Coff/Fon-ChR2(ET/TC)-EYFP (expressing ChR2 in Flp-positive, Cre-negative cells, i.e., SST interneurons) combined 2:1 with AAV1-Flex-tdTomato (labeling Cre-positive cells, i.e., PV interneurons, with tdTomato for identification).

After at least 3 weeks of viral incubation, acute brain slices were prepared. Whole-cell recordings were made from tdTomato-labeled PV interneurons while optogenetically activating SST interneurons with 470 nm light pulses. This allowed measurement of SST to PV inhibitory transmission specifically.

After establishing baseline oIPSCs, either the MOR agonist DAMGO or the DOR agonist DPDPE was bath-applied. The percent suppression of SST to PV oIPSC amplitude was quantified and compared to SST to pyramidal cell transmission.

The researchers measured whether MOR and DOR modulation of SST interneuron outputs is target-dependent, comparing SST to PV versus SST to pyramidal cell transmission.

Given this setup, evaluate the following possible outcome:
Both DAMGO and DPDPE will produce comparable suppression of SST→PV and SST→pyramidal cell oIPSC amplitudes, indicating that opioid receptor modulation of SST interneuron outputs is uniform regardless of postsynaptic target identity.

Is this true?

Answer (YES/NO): NO